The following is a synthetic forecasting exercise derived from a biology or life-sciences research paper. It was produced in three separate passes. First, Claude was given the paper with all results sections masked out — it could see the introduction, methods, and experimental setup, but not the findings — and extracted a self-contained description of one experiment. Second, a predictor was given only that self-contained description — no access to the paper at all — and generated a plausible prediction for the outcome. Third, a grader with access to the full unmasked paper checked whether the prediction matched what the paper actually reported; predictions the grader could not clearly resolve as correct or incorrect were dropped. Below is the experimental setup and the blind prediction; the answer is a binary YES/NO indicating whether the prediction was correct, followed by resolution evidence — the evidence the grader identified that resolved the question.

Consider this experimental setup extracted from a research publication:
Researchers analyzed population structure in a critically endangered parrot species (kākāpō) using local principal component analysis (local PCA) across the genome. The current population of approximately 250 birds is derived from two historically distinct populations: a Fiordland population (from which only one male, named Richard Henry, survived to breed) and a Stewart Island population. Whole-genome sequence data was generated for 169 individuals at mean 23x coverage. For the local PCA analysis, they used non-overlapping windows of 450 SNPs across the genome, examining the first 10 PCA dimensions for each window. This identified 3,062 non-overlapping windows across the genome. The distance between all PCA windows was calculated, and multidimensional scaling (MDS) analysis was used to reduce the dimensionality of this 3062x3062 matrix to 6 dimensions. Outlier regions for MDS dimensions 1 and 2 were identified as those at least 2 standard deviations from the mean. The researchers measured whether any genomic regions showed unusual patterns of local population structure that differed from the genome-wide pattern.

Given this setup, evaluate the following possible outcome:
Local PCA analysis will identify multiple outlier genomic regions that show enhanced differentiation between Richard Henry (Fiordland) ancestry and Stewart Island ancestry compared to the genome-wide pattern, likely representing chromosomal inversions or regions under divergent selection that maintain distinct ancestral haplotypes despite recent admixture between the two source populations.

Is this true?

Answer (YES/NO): NO